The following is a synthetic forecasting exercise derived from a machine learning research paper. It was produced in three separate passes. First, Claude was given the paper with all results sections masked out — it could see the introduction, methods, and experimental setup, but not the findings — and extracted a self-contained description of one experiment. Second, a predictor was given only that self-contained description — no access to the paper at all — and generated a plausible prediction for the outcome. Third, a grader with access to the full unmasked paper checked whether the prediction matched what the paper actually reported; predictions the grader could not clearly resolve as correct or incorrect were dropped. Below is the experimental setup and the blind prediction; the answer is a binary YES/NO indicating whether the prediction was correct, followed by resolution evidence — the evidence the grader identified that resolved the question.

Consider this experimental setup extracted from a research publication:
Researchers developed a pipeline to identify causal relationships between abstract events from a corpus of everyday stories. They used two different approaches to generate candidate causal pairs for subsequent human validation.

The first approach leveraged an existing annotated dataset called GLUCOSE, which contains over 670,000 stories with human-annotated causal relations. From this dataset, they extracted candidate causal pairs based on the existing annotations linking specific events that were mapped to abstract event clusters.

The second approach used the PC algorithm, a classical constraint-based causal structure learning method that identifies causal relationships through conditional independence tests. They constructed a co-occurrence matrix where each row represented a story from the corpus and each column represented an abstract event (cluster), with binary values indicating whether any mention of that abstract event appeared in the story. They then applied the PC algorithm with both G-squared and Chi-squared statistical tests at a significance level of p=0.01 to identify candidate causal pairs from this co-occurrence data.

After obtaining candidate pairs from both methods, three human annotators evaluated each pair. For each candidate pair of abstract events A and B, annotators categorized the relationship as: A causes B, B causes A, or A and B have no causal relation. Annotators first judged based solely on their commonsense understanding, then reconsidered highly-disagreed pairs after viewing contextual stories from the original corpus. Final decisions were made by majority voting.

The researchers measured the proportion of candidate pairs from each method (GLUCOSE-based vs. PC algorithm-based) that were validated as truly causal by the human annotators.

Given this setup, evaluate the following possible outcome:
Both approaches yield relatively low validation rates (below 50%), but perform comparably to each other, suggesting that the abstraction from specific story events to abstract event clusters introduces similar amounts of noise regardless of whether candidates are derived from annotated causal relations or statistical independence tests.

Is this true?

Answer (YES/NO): NO